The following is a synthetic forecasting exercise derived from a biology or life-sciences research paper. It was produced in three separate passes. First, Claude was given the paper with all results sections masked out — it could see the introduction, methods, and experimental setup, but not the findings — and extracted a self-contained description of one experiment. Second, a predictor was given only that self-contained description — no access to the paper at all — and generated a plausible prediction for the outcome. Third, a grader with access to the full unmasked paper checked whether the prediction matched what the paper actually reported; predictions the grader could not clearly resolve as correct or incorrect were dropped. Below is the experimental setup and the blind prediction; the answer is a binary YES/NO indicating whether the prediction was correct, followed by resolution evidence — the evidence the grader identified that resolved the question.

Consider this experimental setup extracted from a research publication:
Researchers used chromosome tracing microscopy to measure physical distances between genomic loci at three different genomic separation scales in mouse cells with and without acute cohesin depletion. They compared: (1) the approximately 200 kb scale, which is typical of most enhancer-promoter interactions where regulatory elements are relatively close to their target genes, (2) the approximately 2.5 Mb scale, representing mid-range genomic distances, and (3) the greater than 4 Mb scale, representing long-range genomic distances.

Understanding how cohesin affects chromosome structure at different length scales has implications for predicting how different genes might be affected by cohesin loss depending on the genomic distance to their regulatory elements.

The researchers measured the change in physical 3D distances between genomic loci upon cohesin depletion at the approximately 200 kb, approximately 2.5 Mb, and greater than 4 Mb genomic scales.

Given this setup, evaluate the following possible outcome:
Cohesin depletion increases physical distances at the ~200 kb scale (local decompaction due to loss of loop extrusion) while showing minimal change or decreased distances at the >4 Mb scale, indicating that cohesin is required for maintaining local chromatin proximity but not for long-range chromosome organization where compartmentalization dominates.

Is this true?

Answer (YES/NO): YES